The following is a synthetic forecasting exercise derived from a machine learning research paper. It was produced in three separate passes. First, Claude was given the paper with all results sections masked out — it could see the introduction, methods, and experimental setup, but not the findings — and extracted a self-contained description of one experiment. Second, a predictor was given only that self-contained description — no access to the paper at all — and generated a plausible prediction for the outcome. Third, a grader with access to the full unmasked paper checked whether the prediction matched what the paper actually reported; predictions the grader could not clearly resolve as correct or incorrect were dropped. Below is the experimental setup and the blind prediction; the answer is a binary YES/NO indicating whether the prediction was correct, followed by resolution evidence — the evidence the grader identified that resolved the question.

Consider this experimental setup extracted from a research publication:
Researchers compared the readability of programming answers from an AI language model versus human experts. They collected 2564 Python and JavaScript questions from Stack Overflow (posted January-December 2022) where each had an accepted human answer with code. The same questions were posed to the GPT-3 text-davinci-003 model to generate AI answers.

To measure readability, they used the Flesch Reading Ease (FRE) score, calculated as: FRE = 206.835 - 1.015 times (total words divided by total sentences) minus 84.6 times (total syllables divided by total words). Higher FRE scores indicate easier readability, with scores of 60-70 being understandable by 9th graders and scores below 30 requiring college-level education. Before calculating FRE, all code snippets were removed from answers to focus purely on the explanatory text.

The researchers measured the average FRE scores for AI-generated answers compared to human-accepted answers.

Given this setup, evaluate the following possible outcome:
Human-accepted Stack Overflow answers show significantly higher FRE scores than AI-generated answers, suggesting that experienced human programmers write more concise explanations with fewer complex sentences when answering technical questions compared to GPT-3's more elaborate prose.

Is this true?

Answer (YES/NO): NO